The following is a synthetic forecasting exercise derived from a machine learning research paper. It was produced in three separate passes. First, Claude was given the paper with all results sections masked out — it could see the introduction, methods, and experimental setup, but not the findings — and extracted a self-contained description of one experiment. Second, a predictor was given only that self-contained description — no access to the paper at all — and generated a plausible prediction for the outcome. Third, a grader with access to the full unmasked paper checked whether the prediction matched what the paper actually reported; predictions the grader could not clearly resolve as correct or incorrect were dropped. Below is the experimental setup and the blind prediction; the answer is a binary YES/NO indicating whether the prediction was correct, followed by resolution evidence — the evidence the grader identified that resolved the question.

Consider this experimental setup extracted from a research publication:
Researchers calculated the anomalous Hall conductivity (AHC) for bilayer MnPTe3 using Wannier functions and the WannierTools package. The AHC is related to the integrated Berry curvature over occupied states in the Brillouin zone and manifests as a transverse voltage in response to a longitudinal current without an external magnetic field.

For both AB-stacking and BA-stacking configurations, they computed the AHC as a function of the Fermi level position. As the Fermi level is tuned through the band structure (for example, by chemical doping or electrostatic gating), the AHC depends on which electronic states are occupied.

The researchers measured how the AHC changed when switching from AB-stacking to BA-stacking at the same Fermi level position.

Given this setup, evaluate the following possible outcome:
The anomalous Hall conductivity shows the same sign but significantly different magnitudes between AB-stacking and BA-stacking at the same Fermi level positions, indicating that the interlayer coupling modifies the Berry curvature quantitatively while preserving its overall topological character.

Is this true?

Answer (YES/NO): NO